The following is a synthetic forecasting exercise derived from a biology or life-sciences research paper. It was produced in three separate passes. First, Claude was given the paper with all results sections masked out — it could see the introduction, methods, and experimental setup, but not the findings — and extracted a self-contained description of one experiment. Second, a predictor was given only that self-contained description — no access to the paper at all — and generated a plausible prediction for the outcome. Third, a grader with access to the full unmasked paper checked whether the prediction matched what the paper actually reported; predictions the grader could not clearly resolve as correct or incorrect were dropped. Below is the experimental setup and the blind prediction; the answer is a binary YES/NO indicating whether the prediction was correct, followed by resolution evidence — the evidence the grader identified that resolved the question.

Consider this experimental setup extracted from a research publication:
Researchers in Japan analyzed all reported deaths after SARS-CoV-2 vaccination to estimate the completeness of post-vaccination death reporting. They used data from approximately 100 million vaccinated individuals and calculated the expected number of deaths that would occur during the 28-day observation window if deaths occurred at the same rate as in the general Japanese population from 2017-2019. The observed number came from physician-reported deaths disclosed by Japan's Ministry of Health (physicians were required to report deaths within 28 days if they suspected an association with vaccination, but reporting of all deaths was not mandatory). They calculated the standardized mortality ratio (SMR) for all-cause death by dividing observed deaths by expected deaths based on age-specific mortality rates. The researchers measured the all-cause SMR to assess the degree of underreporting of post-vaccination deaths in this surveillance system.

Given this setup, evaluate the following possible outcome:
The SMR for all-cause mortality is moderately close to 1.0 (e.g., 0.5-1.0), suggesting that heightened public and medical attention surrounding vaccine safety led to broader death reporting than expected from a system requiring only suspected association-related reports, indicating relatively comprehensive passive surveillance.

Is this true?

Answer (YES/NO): NO